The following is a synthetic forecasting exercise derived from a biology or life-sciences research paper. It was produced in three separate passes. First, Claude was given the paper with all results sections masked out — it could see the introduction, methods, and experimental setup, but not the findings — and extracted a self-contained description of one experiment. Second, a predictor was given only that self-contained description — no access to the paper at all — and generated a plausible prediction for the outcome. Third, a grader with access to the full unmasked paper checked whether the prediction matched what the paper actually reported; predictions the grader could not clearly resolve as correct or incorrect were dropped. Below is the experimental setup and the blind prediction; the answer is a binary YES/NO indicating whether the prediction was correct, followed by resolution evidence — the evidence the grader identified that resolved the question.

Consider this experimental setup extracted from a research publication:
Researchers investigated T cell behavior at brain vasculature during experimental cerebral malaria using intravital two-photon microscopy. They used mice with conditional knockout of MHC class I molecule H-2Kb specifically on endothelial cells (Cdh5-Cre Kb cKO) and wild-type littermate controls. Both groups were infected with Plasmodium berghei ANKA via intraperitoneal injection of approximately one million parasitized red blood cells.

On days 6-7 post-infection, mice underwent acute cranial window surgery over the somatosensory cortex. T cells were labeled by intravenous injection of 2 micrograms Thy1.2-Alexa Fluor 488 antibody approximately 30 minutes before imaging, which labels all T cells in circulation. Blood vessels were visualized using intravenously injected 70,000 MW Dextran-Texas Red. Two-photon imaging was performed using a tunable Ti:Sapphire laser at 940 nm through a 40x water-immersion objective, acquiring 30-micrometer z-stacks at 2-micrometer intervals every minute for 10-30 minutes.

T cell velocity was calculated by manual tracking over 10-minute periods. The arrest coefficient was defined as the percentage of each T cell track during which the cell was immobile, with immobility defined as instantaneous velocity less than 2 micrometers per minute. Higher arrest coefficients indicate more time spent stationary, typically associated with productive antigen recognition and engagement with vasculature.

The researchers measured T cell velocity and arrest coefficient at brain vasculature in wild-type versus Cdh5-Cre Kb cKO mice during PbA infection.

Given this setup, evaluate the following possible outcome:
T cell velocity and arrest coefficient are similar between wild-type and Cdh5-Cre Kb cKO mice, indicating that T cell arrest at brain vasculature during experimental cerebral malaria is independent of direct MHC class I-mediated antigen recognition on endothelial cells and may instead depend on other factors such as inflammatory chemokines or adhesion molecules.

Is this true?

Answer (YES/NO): NO